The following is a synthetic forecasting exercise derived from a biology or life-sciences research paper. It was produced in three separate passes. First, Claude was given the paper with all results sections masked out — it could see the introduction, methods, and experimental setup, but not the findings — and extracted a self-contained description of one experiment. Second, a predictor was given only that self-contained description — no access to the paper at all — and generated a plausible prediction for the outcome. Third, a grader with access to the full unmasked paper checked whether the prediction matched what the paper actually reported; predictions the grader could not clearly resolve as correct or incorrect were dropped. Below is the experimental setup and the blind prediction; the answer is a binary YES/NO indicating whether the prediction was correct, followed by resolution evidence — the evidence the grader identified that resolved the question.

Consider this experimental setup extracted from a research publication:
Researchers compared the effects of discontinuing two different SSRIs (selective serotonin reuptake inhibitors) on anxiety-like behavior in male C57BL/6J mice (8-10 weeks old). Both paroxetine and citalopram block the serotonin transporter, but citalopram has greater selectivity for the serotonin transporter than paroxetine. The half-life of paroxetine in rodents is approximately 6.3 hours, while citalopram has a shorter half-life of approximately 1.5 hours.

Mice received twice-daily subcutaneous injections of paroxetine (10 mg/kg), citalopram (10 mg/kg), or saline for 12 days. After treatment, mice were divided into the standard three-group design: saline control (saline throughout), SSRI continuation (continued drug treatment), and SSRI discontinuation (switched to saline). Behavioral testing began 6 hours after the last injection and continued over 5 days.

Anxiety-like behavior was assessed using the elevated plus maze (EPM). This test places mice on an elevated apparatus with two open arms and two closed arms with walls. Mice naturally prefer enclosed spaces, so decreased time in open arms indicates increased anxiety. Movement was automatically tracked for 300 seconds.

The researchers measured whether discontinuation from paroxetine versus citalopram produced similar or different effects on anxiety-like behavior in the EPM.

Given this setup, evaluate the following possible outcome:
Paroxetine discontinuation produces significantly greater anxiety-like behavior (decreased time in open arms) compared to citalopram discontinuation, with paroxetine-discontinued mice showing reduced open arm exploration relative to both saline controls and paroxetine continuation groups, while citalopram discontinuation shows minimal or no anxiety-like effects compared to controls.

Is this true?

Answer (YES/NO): NO